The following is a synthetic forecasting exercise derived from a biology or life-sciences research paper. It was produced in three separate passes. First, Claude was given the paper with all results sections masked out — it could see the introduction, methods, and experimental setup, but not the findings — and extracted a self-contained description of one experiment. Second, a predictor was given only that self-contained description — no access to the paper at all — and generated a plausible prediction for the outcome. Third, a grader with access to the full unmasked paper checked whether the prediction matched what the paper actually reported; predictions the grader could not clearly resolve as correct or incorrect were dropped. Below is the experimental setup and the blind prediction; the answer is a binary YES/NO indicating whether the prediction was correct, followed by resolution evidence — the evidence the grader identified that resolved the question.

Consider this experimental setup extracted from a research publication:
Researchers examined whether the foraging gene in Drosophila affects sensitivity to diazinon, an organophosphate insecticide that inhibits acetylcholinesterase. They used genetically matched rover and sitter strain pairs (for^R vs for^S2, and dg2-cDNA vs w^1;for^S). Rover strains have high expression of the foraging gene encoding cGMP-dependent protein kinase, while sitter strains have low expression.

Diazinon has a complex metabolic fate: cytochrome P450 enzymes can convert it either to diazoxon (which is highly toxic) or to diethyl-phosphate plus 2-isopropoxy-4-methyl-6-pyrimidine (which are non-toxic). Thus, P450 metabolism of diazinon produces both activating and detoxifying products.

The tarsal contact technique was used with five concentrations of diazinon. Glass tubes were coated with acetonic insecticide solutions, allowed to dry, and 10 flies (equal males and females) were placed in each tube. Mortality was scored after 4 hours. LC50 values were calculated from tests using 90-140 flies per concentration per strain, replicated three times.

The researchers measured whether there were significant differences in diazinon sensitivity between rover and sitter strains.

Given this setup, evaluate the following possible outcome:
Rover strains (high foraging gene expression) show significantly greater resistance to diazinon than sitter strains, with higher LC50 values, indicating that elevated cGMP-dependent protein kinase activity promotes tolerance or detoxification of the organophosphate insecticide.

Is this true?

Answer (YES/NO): NO